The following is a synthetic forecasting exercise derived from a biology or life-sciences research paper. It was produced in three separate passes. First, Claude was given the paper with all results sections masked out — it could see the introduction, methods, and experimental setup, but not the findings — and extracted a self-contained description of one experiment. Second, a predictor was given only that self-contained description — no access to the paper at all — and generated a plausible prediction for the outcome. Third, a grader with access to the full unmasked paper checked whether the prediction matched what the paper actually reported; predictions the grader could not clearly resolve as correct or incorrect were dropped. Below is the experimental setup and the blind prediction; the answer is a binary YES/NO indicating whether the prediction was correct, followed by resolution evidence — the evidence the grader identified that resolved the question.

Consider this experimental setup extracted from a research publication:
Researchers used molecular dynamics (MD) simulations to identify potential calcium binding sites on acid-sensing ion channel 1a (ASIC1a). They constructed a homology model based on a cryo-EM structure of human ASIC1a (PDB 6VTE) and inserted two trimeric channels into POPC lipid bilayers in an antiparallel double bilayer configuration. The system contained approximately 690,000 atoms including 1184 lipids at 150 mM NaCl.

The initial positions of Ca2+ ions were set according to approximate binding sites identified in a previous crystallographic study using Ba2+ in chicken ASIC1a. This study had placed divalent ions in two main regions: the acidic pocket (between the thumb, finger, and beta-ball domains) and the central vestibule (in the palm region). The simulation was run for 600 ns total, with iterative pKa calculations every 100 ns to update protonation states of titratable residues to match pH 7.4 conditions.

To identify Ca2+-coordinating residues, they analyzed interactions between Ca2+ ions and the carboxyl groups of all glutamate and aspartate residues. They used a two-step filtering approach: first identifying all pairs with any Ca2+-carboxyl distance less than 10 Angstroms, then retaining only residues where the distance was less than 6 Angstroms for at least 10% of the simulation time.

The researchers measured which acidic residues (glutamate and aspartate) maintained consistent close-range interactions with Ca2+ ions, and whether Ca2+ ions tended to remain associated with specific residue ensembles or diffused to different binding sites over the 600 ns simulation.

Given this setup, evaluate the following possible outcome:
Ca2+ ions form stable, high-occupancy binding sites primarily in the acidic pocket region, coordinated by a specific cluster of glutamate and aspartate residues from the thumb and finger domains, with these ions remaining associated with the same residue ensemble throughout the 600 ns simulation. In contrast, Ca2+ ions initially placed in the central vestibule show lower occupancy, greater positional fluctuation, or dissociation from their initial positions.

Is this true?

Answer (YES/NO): NO